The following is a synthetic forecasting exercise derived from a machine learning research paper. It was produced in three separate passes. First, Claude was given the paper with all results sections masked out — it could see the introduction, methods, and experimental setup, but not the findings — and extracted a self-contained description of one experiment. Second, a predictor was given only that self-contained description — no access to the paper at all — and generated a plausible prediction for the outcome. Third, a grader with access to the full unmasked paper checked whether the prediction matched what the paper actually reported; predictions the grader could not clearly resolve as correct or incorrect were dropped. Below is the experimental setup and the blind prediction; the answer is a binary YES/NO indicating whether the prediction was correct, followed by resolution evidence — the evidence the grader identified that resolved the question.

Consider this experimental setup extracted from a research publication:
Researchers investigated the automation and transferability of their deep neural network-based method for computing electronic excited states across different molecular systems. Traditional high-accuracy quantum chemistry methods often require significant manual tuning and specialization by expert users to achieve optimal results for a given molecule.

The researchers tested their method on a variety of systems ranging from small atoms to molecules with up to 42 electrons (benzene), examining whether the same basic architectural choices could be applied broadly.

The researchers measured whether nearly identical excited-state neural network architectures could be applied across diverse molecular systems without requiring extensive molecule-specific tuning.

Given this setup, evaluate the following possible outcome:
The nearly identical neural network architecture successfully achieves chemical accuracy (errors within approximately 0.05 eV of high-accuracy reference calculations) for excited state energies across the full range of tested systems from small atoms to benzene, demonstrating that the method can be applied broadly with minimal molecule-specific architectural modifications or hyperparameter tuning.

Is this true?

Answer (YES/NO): NO